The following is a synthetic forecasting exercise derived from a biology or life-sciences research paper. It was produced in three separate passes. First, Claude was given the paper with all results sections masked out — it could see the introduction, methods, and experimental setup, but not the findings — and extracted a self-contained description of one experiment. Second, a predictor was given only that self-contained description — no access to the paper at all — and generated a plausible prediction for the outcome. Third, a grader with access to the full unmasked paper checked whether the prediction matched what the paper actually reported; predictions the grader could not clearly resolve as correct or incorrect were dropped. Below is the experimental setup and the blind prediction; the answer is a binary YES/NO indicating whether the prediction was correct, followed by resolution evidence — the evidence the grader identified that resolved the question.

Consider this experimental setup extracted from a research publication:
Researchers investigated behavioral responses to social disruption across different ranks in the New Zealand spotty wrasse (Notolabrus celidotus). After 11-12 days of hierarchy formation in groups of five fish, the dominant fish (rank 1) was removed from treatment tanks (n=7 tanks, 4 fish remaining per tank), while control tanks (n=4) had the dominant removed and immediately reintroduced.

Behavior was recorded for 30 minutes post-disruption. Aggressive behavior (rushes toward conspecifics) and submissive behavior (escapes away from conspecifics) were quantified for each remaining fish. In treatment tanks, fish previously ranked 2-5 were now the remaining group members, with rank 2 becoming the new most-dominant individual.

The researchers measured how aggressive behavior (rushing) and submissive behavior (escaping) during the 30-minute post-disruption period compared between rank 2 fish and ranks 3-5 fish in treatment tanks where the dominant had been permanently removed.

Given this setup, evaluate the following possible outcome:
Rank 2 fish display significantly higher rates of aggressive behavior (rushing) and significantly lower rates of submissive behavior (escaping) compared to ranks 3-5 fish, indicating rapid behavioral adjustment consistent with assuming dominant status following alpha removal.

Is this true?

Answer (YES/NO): YES